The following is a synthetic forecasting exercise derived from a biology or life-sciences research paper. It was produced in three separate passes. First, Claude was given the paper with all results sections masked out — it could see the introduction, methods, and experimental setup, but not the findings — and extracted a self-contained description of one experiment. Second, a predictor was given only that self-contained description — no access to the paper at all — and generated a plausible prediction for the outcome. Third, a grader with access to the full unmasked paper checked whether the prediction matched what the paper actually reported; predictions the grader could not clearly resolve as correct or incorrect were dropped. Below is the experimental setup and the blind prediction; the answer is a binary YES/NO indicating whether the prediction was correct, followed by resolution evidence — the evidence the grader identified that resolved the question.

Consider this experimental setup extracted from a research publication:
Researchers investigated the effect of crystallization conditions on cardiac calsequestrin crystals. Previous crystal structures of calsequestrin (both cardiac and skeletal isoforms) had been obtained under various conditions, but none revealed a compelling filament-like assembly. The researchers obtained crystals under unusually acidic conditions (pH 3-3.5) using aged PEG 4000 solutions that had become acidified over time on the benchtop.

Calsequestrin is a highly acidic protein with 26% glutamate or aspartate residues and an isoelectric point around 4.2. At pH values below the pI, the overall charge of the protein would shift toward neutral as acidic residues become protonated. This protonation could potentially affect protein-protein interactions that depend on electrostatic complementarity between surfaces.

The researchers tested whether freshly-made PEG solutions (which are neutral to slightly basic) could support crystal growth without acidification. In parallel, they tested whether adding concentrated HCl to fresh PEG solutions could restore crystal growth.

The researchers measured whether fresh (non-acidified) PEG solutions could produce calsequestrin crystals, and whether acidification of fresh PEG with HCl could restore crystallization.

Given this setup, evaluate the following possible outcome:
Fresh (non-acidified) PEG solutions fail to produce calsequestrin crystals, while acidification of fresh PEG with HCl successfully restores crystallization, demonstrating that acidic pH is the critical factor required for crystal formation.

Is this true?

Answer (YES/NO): YES